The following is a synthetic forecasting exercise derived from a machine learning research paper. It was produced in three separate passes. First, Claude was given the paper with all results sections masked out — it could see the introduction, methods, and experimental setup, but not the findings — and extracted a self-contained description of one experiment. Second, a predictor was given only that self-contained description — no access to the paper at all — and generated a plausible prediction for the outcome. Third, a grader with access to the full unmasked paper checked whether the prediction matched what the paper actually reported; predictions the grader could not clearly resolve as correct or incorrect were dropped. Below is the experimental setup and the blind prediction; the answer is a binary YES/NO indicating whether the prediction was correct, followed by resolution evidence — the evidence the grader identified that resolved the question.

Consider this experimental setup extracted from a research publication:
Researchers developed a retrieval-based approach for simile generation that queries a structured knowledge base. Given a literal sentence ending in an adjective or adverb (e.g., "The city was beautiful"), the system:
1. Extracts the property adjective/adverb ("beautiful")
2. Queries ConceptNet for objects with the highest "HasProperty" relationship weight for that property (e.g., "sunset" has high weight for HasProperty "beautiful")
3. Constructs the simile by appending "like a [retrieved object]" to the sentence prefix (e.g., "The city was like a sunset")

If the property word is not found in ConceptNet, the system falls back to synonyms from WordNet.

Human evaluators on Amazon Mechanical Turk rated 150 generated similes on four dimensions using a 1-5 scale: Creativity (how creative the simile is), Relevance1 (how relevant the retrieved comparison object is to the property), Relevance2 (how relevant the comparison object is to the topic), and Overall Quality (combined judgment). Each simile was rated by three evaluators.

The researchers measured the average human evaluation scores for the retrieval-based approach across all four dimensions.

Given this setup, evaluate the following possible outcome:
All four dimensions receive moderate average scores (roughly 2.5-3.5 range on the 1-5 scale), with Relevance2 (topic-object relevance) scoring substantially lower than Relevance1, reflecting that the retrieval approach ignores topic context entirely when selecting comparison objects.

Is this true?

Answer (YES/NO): NO